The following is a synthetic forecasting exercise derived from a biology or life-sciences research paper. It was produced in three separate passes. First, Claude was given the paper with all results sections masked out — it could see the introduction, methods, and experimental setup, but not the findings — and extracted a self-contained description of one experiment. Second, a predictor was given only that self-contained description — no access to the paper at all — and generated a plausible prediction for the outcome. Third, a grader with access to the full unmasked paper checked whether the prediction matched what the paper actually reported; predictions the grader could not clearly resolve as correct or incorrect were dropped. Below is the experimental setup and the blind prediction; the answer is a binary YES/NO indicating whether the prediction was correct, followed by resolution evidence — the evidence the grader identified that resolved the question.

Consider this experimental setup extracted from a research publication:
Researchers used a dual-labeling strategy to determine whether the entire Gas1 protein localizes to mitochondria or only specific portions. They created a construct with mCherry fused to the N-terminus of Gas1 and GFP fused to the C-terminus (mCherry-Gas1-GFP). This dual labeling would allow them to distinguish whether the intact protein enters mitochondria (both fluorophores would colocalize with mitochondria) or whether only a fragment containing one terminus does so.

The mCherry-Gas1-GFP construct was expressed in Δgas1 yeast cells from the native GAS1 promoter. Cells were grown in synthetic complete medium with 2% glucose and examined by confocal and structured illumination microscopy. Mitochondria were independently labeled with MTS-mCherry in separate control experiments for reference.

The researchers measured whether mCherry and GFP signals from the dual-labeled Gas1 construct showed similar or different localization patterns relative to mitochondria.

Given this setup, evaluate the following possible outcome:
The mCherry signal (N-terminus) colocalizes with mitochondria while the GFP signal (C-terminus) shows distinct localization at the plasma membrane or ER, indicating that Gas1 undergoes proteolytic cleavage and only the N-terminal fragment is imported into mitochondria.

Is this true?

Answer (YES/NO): NO